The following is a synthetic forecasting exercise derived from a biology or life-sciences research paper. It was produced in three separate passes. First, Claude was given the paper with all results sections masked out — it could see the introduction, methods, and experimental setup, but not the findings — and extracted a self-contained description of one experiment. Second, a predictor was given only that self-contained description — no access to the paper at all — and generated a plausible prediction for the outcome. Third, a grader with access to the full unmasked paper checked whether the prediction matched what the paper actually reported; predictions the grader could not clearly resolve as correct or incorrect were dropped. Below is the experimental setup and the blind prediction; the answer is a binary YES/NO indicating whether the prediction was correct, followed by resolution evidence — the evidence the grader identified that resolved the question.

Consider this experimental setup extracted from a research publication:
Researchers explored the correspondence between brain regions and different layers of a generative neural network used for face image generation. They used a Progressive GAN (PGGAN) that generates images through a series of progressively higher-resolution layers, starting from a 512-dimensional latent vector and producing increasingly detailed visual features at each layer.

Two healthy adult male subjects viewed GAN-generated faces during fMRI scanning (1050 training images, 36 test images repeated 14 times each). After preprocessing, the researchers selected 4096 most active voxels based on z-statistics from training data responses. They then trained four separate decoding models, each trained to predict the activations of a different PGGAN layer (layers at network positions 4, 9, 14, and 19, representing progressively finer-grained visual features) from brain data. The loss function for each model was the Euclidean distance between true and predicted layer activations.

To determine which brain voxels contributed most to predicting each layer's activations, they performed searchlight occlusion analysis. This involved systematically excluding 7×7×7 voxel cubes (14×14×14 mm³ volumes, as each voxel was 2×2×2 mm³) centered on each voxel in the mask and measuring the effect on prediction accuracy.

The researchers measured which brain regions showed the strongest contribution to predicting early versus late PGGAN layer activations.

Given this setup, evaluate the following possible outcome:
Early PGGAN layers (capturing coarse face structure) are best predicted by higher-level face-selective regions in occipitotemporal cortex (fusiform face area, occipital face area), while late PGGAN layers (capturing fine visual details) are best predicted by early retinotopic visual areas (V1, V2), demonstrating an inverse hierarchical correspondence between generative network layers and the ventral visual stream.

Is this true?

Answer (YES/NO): NO